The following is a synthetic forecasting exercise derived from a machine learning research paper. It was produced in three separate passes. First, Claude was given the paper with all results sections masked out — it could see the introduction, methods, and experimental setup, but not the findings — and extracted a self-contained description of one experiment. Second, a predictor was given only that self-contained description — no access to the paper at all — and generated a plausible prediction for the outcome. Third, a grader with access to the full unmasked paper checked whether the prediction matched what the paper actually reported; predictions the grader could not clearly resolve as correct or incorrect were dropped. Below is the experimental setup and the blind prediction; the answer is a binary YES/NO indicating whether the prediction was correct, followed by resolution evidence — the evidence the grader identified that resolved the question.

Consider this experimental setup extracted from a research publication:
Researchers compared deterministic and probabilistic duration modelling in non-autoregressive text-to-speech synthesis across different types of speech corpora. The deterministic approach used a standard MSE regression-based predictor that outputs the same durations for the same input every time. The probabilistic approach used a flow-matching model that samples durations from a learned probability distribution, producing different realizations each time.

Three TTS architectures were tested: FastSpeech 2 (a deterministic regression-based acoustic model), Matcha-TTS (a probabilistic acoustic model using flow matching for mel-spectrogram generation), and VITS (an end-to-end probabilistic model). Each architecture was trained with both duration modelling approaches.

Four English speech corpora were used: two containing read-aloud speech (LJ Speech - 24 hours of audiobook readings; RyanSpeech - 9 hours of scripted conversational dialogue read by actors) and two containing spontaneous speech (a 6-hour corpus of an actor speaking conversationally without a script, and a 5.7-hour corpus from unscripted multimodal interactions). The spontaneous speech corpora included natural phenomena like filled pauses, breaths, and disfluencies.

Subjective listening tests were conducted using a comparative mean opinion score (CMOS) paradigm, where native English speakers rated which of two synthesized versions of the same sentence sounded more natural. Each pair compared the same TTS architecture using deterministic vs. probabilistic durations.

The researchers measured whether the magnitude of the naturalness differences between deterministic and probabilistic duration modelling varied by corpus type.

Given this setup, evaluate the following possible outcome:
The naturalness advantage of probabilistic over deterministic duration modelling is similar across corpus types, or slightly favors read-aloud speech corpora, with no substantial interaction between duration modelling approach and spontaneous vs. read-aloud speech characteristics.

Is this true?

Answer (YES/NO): NO